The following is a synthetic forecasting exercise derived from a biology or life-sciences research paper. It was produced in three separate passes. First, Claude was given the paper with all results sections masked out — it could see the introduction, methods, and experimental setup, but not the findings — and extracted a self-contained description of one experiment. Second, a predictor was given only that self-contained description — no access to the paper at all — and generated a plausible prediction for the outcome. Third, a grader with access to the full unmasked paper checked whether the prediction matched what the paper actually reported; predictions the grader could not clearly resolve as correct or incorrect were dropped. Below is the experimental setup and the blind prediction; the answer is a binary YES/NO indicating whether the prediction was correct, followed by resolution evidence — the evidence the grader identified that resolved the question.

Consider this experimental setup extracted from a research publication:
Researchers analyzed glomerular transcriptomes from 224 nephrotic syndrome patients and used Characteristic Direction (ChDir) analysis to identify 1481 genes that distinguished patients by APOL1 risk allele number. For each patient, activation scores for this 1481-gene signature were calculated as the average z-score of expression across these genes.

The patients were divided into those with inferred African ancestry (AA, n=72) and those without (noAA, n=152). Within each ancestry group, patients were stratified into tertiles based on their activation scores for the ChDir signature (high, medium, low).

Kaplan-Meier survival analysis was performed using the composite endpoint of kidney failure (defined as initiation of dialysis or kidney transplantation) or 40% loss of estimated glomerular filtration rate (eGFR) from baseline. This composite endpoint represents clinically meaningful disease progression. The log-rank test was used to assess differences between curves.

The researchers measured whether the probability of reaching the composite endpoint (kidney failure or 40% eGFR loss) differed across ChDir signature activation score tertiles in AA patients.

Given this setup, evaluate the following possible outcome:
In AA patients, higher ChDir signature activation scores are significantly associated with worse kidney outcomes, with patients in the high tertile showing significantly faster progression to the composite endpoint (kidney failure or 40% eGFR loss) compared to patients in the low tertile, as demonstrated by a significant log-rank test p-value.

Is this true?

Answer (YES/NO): YES